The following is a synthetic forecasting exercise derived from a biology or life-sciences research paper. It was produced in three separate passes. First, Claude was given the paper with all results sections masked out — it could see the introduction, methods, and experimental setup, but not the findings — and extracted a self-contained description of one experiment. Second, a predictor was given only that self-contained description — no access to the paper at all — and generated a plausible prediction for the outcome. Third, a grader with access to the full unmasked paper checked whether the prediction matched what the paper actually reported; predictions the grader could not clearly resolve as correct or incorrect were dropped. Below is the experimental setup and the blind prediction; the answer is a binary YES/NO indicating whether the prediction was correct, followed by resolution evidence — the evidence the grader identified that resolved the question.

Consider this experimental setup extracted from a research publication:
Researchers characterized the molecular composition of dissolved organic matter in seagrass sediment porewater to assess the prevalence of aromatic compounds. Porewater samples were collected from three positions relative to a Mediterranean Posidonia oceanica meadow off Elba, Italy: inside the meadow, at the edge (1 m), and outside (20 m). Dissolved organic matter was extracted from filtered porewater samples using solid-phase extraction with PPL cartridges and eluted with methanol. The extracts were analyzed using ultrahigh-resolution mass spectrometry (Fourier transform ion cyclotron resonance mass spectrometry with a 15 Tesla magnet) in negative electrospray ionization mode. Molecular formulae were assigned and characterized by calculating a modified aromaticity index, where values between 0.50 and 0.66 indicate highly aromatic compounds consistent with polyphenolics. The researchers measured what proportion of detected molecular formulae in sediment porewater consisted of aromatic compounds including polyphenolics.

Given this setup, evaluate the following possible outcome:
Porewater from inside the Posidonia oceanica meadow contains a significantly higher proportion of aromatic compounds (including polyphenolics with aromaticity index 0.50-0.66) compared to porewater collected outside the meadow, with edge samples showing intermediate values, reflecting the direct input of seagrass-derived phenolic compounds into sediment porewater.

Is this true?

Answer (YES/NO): NO